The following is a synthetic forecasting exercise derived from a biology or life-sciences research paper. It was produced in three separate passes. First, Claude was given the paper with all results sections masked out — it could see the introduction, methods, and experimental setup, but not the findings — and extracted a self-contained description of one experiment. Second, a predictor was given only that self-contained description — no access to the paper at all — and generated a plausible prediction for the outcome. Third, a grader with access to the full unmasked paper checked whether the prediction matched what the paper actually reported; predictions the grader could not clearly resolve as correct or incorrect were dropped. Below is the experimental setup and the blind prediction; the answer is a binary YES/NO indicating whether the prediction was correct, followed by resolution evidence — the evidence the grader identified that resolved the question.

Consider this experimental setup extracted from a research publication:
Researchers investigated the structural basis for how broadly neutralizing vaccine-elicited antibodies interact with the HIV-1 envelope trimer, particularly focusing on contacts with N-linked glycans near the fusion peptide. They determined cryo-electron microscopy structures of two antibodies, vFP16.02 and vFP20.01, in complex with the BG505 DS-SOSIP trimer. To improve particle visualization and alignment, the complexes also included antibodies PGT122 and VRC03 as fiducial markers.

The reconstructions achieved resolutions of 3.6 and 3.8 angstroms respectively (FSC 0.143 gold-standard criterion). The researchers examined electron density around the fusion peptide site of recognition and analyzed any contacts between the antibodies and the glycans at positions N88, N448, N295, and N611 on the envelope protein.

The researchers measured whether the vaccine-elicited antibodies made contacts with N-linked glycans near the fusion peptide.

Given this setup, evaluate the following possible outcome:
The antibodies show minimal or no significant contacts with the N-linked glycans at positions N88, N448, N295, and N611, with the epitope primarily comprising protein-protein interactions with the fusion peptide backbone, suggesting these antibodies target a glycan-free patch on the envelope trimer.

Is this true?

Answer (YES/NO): NO